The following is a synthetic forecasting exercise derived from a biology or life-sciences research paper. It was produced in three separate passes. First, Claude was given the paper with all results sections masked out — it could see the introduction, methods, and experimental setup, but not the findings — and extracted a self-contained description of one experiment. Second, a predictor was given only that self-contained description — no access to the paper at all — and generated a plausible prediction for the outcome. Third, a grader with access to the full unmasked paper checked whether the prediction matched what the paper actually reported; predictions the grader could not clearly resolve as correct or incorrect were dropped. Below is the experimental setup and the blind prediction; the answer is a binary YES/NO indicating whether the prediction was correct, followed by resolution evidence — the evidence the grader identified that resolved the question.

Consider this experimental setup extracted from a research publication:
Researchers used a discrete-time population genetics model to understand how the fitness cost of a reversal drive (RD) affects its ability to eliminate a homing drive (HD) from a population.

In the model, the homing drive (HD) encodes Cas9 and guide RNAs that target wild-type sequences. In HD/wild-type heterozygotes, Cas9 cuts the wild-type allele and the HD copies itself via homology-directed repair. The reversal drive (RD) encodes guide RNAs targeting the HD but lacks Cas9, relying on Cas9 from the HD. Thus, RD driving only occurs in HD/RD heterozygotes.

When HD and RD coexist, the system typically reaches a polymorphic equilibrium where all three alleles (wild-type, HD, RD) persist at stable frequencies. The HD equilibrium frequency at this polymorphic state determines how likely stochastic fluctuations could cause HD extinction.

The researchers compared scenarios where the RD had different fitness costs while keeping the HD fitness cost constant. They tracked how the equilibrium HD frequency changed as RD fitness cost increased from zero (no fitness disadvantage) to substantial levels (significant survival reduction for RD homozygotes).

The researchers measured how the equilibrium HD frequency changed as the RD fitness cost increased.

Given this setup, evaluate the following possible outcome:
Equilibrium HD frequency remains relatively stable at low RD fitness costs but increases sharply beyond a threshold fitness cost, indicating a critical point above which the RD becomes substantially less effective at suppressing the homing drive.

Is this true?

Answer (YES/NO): NO